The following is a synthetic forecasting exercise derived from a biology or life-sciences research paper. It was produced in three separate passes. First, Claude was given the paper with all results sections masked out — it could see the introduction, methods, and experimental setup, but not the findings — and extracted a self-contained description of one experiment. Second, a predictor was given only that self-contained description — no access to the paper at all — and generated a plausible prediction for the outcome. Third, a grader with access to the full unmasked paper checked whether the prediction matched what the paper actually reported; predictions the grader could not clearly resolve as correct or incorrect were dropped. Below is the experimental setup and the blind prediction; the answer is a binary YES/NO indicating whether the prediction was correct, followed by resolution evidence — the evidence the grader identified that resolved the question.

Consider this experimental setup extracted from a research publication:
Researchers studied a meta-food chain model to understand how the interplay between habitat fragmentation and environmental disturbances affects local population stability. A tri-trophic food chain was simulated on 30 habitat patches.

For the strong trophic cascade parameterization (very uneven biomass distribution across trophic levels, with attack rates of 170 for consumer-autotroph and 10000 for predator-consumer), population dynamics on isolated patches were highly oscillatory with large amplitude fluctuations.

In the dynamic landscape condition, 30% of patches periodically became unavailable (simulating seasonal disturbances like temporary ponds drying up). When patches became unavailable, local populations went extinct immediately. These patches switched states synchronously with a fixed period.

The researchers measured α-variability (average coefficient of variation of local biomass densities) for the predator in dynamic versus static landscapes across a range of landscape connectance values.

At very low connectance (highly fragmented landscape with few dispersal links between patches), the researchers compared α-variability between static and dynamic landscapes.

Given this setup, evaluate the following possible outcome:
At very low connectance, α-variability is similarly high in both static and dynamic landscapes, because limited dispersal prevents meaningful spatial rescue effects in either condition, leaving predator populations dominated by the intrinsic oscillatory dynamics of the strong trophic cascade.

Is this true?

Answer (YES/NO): NO